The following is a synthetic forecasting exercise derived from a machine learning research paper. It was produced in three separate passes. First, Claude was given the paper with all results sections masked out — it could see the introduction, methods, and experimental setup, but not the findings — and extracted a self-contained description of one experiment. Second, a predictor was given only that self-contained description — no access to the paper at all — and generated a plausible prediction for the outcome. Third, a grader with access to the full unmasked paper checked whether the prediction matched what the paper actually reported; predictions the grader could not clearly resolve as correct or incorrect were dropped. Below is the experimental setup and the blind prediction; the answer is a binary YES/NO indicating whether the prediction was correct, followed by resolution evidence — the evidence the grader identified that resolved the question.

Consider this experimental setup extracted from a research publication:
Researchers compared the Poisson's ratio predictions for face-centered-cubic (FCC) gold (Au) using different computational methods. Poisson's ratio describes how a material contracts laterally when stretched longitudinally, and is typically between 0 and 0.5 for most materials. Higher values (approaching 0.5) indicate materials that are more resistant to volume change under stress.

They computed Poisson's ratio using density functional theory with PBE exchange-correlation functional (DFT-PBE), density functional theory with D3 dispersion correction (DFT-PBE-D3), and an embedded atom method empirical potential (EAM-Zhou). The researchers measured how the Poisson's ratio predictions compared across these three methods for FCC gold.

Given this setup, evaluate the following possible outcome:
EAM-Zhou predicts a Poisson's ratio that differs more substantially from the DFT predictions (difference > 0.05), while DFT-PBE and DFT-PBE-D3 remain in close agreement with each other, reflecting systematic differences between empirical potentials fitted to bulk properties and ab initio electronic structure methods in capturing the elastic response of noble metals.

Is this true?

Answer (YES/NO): NO